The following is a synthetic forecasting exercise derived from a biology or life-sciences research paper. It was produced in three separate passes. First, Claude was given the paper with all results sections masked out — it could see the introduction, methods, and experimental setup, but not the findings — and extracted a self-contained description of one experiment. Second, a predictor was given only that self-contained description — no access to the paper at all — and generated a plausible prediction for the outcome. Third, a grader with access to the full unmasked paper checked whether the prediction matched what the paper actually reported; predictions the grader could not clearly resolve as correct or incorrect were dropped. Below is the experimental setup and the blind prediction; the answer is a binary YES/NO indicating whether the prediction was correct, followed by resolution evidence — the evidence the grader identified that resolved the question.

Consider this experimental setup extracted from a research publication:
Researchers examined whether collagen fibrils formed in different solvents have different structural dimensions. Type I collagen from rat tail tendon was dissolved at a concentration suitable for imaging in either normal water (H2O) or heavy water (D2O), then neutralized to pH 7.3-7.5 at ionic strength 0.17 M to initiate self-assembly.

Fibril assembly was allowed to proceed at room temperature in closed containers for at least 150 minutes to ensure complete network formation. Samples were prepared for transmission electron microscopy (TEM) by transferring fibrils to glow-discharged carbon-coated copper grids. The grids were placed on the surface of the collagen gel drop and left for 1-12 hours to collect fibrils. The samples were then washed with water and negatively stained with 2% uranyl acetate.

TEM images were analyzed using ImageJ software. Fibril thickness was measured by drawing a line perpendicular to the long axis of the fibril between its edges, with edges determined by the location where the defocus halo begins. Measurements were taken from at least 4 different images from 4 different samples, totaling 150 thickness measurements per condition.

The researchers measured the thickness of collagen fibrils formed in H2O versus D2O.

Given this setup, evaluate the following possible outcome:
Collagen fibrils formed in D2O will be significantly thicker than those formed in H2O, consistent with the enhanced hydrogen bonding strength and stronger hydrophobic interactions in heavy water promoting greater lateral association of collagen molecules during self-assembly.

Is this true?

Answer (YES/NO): NO